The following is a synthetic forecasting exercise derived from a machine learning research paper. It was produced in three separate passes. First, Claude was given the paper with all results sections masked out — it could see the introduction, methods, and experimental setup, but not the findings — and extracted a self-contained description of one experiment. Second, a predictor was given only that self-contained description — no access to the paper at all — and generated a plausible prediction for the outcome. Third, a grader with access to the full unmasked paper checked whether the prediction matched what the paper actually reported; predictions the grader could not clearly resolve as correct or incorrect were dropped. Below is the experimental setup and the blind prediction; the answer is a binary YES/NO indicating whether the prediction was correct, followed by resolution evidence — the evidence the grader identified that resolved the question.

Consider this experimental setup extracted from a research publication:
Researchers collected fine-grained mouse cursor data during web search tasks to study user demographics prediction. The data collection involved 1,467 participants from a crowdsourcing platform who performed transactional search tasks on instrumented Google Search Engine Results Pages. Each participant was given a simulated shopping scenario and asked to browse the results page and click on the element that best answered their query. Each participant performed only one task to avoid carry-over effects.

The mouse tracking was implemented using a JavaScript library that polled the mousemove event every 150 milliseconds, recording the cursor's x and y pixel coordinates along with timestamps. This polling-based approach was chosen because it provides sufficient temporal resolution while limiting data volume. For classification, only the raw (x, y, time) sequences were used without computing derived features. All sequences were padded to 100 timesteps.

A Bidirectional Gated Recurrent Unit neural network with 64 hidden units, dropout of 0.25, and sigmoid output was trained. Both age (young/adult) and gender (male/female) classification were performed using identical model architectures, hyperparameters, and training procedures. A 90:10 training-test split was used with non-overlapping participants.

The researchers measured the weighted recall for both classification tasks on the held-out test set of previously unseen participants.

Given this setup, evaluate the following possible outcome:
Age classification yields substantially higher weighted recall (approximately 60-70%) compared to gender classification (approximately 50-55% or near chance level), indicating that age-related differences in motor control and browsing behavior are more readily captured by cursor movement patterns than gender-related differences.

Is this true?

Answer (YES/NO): NO